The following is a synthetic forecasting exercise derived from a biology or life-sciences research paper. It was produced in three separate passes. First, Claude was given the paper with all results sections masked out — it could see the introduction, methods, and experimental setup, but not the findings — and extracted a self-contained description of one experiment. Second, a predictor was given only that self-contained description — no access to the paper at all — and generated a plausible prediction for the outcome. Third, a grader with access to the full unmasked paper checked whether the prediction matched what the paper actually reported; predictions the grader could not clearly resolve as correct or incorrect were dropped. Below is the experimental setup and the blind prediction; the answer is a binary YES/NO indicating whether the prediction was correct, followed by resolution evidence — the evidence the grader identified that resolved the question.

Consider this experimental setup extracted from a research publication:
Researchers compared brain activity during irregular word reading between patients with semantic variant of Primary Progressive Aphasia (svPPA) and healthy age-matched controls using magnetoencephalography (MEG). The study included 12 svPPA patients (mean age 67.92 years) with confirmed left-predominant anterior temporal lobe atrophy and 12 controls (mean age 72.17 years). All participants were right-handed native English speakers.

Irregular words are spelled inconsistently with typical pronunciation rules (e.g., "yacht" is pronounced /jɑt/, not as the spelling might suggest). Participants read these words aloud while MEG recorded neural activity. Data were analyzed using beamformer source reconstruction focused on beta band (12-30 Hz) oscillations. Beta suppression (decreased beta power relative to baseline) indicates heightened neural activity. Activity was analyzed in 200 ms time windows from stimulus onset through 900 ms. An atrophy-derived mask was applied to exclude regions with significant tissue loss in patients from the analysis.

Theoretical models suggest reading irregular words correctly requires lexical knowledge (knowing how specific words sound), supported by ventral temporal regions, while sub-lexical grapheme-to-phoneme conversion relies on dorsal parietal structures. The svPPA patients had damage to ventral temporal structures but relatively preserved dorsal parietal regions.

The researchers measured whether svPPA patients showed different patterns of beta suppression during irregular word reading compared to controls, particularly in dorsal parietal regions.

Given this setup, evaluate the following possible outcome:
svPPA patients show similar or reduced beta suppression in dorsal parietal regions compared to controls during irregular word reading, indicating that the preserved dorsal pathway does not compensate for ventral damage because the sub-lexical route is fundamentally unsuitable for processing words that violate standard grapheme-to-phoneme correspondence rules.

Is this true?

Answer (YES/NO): NO